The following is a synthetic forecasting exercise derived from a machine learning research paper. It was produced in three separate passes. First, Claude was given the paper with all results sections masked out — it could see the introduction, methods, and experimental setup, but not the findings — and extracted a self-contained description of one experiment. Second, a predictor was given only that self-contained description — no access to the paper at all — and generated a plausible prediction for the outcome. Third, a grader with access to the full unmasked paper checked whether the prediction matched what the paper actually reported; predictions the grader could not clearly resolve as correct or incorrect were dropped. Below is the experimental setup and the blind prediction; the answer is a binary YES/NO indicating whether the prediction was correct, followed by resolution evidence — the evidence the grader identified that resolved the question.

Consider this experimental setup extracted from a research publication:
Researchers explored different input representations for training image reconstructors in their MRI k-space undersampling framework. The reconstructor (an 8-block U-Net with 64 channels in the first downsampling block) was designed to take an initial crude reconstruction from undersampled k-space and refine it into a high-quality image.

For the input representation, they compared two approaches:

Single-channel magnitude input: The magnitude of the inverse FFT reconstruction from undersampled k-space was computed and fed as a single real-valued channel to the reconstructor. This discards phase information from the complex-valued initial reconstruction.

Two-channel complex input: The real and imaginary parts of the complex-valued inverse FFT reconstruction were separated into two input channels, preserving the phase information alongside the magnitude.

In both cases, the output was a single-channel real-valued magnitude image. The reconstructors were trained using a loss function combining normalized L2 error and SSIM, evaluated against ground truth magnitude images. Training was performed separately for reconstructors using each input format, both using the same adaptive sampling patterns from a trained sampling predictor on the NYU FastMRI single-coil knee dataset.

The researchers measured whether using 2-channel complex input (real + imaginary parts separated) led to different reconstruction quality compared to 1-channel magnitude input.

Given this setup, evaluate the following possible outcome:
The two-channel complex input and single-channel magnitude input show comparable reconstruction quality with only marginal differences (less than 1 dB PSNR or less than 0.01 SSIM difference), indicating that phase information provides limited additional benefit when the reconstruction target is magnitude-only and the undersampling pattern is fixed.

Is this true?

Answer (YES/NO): YES